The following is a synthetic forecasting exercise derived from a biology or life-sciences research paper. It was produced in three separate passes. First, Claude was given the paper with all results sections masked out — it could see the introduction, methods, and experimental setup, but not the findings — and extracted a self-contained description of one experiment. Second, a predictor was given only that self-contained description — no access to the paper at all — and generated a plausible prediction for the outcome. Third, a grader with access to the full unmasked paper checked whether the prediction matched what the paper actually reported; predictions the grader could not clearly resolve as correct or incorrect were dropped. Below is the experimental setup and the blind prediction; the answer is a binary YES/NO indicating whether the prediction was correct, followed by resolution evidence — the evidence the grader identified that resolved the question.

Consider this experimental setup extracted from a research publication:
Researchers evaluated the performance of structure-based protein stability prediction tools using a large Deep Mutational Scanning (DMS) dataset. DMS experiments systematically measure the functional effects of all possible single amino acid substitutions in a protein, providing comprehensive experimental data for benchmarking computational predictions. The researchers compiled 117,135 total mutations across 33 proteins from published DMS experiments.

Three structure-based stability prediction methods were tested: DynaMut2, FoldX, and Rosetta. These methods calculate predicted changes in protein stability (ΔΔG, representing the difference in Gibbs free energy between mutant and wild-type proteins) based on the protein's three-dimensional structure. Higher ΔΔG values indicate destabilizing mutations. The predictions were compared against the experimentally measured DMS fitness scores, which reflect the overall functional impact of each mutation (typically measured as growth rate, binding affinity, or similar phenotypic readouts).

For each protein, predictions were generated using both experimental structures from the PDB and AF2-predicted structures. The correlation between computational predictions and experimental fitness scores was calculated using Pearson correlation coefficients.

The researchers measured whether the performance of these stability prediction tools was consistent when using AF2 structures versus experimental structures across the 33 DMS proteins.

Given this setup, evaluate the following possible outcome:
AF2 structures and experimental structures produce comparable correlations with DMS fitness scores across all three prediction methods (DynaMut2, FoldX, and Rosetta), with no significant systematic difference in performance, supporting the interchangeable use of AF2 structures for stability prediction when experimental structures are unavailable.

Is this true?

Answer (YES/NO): YES